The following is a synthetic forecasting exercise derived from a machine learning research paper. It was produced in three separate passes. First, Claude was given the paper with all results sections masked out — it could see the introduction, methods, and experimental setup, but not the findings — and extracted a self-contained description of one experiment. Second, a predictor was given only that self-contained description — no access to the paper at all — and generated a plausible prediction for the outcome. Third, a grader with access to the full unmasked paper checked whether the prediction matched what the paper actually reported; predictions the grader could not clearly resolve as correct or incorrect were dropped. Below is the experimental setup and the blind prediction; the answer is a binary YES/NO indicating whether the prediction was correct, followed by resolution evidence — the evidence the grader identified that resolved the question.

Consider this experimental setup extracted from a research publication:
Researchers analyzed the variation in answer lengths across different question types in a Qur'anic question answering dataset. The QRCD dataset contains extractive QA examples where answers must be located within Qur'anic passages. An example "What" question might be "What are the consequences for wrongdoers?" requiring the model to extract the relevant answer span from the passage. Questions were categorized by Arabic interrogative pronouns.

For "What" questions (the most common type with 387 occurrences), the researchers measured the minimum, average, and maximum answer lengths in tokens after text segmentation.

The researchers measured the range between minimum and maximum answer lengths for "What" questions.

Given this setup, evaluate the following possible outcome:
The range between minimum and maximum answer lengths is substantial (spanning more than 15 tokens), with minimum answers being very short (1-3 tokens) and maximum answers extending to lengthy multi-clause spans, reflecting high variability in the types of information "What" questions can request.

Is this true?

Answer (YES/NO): YES